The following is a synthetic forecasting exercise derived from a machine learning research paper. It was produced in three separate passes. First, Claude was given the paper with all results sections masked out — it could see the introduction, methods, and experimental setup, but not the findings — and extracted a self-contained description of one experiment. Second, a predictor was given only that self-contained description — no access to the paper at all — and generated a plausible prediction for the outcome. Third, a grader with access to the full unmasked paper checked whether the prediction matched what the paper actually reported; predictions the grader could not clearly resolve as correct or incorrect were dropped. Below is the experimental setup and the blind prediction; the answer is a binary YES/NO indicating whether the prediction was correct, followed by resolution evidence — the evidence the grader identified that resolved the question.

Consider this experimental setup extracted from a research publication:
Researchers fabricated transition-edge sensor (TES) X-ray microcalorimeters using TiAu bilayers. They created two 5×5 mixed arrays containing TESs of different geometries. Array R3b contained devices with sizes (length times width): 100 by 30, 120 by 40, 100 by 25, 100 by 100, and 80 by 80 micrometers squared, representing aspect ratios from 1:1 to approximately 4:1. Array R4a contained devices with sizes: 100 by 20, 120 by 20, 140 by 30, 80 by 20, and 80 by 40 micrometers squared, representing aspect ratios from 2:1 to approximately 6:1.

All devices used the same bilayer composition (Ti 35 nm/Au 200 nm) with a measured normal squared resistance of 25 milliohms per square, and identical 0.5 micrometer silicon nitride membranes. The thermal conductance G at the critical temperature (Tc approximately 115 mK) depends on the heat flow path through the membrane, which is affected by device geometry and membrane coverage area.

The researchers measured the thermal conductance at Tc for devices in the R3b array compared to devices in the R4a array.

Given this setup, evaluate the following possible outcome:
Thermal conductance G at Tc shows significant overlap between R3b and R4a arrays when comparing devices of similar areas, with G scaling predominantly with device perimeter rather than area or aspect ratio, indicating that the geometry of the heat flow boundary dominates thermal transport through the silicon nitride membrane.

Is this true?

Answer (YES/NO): NO